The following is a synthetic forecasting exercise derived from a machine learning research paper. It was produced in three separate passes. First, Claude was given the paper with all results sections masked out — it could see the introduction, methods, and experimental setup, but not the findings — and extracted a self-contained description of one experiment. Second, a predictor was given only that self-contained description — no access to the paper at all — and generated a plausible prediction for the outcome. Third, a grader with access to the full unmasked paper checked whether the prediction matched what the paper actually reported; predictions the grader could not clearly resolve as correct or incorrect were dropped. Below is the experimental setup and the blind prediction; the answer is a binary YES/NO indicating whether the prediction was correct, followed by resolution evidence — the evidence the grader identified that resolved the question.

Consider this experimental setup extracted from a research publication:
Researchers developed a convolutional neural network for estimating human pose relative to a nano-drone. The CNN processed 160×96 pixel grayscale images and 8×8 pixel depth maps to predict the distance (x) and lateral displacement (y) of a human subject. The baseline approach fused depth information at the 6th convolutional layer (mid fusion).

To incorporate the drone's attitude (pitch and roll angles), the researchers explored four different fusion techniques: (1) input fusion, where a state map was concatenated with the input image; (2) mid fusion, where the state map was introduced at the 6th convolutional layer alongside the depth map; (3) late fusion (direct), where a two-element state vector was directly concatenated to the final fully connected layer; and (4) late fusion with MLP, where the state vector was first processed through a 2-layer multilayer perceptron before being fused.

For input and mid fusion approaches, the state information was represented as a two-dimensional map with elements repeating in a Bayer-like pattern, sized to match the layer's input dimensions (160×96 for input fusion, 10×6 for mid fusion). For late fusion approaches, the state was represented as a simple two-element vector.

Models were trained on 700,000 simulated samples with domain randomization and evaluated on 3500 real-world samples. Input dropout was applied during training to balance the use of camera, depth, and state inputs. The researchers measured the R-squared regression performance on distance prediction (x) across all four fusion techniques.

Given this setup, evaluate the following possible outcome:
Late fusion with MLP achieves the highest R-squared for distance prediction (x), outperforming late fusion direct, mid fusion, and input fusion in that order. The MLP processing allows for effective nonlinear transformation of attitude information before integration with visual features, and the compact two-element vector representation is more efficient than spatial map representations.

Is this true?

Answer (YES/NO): NO